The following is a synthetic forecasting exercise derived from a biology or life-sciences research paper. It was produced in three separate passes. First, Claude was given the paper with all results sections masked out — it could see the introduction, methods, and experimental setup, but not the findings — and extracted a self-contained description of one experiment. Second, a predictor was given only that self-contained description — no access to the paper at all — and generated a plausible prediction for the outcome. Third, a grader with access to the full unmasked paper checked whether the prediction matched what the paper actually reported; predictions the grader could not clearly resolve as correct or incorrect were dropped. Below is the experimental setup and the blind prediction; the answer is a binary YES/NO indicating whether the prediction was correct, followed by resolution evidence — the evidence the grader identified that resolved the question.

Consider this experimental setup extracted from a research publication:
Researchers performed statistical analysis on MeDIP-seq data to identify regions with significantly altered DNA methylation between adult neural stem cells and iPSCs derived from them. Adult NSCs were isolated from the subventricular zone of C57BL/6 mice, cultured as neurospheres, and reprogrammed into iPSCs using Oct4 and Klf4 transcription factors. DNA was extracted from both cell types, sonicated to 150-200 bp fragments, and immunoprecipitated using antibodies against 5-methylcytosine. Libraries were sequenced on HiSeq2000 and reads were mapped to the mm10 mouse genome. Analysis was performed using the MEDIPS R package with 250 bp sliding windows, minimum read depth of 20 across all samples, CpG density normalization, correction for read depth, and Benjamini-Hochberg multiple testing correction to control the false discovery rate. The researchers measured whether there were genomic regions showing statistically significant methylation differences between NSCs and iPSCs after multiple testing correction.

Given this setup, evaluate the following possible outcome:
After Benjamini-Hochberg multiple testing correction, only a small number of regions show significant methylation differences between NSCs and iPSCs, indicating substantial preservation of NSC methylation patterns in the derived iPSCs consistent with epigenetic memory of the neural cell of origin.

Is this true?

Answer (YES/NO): NO